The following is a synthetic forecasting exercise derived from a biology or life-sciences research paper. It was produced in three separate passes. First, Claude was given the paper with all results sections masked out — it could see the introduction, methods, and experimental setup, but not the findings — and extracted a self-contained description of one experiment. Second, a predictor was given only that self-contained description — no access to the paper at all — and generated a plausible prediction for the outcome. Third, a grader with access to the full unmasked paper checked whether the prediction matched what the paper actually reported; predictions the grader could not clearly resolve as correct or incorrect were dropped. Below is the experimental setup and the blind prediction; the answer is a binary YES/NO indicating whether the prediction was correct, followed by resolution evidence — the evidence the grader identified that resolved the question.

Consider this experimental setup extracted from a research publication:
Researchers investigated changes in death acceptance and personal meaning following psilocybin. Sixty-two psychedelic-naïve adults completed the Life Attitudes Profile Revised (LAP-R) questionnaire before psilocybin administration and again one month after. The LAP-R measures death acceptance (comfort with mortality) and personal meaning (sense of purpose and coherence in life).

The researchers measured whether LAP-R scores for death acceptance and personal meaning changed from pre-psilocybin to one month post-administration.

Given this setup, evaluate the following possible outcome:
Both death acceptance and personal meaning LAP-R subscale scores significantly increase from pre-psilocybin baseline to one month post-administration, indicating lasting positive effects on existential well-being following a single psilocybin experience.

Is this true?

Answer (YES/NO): YES